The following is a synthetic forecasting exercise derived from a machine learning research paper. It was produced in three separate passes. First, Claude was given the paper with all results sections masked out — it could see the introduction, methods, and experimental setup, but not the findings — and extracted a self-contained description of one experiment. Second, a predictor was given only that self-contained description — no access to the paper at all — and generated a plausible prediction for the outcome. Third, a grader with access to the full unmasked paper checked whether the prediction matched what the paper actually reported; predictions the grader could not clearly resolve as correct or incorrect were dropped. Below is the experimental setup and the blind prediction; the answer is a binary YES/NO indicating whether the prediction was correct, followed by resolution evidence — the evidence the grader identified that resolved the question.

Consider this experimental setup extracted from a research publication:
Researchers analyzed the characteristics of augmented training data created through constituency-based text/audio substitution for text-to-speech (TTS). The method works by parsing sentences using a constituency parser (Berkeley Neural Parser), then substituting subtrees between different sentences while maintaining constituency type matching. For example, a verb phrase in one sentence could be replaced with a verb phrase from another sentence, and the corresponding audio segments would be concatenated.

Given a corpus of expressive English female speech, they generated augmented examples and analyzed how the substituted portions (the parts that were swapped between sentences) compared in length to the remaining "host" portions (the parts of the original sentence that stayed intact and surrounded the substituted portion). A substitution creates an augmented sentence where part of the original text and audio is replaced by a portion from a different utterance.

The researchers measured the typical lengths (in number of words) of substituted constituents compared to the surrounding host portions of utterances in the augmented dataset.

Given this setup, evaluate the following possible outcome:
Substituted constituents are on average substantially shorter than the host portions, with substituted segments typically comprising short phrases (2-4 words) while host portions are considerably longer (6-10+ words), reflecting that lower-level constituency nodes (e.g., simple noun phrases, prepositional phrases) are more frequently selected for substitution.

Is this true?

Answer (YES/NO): NO